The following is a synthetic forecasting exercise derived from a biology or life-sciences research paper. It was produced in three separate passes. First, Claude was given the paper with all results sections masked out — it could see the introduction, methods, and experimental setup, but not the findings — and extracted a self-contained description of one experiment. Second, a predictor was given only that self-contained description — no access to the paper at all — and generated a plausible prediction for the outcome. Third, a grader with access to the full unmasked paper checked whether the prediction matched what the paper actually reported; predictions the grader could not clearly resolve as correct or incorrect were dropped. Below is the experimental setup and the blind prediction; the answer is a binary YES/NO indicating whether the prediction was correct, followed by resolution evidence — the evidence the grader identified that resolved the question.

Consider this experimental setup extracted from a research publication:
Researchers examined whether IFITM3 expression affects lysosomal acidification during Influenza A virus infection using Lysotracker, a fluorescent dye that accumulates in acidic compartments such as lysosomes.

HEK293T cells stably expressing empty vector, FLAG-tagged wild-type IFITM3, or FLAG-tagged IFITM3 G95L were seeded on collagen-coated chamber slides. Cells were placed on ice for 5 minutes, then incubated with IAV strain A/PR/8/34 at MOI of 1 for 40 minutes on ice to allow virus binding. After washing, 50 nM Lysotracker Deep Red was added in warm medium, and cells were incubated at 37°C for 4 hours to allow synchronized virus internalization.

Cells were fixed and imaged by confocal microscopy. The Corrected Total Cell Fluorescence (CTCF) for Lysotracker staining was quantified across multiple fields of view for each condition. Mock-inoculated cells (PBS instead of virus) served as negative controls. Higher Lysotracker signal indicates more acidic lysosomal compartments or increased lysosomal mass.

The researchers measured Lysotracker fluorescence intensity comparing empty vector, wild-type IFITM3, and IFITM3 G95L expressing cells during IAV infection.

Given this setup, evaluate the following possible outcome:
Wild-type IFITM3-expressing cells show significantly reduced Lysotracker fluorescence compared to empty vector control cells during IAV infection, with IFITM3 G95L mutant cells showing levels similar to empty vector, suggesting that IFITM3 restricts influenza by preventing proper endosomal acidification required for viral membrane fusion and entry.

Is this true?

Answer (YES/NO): NO